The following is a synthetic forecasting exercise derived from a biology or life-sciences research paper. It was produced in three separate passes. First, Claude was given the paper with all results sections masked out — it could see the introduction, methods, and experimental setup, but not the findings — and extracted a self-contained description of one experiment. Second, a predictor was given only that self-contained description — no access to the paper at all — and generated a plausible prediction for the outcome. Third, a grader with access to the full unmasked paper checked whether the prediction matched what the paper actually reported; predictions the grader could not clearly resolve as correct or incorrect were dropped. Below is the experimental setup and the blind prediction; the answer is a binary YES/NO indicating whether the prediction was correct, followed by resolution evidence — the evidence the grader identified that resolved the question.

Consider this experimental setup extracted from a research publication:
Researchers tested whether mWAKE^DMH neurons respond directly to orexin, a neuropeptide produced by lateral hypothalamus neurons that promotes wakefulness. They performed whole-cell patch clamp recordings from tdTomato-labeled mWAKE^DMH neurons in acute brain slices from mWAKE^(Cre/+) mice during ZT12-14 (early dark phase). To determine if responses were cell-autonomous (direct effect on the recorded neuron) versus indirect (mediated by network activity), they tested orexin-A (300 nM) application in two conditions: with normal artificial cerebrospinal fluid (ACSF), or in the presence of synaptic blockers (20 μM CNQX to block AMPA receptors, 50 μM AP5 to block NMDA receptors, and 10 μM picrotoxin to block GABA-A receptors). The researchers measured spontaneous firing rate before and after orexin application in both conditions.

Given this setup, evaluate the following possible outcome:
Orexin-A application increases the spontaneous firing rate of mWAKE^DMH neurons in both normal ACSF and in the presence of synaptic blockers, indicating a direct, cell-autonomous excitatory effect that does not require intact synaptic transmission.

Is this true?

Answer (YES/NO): YES